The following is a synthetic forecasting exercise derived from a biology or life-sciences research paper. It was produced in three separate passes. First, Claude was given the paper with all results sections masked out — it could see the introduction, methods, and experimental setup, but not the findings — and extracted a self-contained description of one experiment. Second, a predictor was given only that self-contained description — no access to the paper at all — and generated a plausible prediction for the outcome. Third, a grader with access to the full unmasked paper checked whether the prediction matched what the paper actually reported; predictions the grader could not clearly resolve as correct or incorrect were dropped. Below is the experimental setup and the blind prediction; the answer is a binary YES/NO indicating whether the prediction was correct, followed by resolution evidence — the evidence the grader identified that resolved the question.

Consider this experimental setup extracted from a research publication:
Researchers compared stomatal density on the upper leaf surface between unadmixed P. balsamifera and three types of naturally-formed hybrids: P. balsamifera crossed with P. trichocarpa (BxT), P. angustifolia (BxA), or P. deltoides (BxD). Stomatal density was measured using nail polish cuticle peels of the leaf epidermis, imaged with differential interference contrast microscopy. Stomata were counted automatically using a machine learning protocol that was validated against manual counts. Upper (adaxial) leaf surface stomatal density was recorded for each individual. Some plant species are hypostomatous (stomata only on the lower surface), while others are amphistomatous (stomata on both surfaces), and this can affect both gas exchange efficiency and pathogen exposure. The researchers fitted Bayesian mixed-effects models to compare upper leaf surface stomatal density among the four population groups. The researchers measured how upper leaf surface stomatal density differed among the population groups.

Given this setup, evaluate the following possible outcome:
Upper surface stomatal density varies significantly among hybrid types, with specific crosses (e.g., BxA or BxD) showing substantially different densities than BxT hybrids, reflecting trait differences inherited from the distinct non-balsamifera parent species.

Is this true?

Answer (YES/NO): YES